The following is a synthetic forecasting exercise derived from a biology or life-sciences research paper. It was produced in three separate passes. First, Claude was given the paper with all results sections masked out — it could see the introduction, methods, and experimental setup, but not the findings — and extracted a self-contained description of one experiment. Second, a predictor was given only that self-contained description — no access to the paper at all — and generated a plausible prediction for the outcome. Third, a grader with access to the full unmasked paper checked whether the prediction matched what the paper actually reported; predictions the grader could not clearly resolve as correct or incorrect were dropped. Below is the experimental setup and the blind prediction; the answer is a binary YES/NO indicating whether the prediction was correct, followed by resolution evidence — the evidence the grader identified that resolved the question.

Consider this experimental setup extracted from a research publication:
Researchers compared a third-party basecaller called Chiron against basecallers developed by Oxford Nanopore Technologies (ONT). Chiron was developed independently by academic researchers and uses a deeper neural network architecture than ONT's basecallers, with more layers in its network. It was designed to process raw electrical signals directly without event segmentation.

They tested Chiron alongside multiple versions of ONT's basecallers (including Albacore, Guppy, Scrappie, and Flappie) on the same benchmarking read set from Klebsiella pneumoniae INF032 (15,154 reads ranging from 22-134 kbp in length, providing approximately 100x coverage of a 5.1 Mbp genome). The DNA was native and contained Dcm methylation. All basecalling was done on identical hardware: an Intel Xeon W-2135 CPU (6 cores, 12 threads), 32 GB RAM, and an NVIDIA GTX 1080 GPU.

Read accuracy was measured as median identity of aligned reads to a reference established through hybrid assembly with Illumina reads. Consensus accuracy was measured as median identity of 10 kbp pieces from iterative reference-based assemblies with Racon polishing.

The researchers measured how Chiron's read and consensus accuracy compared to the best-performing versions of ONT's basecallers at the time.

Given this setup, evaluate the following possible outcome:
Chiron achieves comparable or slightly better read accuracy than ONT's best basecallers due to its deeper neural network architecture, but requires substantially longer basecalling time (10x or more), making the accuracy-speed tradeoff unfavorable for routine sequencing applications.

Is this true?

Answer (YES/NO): NO